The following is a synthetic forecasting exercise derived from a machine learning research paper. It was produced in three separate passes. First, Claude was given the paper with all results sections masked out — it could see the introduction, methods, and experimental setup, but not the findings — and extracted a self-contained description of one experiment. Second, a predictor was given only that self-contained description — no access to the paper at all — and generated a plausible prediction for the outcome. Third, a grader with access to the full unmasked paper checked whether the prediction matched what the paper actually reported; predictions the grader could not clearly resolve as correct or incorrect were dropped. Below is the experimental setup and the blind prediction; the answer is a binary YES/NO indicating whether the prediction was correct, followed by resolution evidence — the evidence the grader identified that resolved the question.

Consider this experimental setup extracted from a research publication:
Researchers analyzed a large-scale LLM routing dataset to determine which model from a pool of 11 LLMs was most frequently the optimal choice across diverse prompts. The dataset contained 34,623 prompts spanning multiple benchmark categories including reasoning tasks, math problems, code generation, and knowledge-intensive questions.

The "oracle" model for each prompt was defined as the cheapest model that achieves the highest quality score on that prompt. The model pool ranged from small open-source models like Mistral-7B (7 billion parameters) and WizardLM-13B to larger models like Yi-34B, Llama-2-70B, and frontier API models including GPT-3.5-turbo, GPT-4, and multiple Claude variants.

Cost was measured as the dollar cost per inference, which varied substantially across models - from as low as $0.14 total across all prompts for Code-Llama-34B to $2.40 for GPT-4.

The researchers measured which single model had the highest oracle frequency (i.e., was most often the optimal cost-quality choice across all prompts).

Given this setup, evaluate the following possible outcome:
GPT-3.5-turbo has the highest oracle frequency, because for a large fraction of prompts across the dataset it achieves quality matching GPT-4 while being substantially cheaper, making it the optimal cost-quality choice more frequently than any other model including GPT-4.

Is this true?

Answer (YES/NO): NO